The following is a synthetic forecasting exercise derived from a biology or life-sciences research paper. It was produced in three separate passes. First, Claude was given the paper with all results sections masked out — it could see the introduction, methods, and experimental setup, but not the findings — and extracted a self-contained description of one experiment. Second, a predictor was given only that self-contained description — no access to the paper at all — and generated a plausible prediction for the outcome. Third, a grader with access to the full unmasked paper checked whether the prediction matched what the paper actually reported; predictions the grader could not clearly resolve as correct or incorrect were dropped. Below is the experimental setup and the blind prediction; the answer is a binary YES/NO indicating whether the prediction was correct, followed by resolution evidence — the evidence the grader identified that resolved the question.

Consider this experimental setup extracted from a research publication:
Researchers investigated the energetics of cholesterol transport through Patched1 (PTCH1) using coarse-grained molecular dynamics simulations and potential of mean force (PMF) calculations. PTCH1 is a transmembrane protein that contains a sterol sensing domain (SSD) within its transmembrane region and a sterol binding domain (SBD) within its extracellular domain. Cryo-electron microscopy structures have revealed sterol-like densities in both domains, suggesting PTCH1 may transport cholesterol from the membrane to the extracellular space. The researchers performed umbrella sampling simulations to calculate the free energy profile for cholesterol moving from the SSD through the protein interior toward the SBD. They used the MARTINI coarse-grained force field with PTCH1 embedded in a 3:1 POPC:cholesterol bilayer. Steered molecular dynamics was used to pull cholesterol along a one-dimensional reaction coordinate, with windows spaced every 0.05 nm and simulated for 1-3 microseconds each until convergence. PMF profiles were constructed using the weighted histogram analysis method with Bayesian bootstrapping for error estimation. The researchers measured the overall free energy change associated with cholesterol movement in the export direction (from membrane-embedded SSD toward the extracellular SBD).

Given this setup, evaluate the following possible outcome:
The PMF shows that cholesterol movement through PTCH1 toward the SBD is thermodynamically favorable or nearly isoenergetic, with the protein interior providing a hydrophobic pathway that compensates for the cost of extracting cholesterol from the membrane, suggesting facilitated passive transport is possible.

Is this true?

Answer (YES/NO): NO